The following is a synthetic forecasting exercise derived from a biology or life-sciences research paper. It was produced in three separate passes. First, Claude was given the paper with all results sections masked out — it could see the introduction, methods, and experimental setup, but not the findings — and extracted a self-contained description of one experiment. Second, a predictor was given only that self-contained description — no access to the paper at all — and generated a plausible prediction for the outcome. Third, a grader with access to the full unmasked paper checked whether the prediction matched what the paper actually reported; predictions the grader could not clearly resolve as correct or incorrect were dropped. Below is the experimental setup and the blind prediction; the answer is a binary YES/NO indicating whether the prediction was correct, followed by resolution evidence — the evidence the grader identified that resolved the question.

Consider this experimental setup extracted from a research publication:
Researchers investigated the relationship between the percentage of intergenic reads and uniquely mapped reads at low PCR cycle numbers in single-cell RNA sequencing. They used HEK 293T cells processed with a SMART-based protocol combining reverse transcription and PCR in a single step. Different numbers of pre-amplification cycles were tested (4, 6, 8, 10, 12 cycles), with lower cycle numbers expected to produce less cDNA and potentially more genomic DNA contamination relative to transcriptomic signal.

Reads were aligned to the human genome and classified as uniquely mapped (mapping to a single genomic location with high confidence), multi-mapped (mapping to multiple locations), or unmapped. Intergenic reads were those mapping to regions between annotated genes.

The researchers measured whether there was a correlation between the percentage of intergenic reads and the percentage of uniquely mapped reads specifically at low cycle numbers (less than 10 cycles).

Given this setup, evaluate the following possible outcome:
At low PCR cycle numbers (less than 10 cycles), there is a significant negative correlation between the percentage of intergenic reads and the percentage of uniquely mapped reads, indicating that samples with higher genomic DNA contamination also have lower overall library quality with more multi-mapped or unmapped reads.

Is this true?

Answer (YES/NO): YES